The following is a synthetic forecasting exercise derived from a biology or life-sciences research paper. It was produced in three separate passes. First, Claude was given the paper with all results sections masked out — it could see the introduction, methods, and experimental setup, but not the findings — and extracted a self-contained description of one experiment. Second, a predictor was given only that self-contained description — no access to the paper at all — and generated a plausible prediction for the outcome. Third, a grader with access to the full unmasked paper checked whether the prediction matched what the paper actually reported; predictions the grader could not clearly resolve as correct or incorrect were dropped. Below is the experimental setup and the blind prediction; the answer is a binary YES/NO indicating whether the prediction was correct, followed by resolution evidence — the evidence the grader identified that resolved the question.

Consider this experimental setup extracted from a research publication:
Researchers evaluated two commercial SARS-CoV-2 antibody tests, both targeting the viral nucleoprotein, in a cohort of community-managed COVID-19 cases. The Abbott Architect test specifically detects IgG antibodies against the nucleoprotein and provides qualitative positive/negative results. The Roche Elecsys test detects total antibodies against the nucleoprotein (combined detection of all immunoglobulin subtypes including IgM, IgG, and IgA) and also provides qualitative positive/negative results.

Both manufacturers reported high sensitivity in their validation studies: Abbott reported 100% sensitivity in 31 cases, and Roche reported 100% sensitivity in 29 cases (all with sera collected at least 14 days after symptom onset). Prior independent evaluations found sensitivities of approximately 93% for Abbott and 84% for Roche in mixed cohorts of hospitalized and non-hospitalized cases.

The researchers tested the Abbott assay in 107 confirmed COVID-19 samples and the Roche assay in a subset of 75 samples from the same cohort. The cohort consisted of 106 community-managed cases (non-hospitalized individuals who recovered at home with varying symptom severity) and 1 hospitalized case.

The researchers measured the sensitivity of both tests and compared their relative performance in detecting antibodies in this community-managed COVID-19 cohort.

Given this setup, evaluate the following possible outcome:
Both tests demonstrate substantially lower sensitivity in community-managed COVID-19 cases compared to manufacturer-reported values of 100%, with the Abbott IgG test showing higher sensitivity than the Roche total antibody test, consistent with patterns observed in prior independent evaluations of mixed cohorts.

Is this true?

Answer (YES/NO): NO